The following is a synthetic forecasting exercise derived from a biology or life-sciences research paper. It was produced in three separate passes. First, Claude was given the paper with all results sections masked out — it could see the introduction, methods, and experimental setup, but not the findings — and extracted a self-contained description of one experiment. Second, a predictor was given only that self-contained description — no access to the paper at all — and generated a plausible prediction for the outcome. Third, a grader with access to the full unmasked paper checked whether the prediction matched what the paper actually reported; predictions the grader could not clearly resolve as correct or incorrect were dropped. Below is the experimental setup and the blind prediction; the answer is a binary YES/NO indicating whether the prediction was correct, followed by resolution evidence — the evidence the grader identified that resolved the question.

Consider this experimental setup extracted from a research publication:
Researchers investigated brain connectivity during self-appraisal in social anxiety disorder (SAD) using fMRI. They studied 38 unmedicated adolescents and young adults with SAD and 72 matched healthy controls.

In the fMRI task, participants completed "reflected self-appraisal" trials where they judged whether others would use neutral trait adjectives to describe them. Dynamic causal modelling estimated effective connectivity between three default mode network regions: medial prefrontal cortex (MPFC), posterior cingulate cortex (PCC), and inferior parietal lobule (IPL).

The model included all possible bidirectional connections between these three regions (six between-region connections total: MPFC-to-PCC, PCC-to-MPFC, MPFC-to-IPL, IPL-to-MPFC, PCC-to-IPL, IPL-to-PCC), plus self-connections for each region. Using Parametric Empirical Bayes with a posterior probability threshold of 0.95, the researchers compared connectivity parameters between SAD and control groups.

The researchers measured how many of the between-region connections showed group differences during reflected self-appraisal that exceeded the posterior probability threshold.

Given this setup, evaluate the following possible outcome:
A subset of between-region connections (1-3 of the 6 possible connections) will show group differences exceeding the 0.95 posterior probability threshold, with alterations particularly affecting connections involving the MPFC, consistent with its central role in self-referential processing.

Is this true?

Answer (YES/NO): YES